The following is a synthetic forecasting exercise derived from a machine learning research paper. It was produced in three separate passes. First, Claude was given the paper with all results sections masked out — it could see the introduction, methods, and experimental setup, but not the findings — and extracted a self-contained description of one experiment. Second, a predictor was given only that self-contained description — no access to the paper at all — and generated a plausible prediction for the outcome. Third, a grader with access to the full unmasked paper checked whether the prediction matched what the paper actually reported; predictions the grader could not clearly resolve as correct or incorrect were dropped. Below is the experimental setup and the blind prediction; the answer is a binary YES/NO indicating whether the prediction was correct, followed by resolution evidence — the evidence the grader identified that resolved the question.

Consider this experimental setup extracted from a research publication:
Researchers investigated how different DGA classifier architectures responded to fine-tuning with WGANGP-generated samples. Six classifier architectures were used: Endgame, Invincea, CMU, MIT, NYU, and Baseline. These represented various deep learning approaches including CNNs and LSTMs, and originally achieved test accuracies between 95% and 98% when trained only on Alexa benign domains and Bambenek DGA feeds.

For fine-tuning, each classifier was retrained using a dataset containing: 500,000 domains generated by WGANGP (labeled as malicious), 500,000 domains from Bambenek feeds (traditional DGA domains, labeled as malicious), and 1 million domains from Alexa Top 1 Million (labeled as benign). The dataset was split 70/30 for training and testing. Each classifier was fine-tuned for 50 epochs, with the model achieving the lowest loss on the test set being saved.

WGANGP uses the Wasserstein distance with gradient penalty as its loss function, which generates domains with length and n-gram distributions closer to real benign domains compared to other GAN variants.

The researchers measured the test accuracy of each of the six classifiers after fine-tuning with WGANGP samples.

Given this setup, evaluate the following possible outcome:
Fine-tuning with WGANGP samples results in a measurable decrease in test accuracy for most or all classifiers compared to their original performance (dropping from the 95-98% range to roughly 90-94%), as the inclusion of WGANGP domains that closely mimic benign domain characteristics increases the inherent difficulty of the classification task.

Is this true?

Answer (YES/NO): NO